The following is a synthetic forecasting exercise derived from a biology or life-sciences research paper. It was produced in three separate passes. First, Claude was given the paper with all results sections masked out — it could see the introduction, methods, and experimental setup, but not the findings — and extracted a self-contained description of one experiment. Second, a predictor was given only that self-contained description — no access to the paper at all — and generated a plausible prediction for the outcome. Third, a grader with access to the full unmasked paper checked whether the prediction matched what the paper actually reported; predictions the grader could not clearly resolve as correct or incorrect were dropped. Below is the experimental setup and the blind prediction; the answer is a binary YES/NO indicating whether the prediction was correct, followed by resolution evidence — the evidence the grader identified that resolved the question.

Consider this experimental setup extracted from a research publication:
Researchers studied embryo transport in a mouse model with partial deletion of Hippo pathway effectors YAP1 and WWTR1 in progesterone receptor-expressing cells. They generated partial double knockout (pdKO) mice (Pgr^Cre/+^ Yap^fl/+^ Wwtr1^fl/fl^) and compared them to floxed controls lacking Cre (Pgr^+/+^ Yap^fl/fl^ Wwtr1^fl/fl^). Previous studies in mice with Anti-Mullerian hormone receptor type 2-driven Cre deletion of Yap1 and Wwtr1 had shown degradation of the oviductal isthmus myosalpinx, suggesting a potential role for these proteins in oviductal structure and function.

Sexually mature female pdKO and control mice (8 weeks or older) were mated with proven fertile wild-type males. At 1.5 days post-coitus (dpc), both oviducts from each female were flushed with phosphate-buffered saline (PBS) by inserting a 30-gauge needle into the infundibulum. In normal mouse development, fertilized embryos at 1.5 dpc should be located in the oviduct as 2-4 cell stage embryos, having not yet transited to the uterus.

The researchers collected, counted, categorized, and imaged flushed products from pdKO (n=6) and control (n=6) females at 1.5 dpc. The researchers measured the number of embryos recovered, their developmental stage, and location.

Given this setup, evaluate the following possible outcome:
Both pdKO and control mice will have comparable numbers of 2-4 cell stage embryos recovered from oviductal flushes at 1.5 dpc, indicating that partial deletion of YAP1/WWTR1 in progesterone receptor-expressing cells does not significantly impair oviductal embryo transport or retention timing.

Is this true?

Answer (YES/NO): YES